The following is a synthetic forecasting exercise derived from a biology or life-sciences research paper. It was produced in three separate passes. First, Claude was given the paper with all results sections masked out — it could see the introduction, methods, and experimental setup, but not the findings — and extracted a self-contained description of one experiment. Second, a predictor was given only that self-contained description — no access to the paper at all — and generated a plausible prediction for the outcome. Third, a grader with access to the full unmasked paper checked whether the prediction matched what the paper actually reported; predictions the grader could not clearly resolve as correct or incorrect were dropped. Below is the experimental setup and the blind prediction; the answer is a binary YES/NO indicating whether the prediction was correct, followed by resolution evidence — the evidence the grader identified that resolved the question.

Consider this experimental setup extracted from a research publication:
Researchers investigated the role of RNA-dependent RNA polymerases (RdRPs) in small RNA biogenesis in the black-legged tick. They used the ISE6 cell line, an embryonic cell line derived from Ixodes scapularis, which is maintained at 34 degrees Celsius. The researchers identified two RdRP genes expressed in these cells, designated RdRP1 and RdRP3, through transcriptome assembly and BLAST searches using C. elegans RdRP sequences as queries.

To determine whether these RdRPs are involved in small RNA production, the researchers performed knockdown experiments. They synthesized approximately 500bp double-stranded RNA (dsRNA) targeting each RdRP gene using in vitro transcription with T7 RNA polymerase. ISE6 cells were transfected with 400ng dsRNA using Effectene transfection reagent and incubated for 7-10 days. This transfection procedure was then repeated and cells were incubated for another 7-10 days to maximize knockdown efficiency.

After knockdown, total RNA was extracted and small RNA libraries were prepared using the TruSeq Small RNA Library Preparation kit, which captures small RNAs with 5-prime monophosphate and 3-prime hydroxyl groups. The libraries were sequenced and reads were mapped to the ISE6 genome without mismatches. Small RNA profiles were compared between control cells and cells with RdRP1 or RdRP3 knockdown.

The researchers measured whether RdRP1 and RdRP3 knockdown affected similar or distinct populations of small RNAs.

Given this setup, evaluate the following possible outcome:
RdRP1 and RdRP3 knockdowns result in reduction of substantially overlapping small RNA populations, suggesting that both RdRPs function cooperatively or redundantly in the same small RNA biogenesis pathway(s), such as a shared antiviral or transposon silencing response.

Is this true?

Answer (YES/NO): NO